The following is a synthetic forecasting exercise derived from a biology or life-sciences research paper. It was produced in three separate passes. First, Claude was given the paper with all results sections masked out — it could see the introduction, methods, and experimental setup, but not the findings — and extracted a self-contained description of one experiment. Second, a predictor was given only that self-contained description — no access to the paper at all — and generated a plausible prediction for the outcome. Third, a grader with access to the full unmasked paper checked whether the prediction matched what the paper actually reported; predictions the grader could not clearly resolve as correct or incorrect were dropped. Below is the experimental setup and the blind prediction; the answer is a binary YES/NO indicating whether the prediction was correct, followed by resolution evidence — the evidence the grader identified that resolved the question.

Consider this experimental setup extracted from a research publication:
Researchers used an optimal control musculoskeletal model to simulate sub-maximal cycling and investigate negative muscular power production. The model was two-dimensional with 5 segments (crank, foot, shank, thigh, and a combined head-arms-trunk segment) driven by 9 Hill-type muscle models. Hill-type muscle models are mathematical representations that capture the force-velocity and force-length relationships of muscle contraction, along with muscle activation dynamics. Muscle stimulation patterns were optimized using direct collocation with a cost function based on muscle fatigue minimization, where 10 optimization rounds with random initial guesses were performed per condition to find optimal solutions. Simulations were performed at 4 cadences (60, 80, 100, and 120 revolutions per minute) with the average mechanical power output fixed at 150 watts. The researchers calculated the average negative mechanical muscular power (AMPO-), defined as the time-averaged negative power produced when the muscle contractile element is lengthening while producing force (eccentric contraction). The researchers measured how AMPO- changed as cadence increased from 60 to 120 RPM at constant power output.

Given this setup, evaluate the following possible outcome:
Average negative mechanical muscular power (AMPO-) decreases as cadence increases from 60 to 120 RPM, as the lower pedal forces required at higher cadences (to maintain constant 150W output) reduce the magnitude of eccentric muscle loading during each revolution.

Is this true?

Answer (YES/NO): NO